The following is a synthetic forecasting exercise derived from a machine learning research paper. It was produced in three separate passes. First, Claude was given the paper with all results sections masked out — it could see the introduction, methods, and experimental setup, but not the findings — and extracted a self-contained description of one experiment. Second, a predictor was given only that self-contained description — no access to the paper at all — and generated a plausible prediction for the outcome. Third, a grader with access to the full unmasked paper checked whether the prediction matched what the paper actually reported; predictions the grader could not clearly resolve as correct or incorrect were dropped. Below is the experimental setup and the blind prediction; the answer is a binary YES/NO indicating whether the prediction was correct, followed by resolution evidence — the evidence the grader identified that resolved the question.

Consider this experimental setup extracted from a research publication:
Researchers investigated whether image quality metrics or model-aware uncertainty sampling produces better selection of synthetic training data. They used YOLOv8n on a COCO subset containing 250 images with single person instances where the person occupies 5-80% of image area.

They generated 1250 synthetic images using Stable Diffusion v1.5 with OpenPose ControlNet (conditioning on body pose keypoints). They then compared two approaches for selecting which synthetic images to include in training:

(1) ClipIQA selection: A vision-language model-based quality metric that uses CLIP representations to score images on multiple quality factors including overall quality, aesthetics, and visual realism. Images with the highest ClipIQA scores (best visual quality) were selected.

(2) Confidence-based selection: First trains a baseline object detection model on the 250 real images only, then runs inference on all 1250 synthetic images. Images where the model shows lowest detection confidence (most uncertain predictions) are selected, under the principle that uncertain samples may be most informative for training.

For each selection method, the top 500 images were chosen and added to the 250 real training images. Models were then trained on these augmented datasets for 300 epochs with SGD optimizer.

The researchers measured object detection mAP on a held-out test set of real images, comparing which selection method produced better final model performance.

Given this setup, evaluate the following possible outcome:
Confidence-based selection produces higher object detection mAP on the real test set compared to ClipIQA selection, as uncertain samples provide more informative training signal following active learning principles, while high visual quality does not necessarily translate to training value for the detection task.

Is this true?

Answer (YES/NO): NO